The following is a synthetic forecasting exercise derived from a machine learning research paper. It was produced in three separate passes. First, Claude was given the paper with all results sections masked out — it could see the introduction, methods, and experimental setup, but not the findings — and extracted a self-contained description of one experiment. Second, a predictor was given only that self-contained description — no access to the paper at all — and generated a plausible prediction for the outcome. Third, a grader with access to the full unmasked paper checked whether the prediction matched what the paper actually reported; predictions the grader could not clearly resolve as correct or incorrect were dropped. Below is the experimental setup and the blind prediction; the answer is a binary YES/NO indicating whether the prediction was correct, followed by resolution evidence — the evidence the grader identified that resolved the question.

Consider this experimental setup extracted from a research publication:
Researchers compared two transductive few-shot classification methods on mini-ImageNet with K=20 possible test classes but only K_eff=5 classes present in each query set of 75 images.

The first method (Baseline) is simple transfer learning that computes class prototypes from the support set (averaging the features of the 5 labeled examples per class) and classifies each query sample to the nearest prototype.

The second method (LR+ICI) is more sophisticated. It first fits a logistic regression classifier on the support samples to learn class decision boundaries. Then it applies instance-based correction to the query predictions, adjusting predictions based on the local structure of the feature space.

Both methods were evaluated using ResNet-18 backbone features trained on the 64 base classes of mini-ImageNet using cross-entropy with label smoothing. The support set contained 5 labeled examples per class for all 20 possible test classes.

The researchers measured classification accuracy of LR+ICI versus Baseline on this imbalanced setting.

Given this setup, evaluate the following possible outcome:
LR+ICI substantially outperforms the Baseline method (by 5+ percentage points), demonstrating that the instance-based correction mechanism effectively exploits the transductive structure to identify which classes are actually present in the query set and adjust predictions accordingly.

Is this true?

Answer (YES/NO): NO